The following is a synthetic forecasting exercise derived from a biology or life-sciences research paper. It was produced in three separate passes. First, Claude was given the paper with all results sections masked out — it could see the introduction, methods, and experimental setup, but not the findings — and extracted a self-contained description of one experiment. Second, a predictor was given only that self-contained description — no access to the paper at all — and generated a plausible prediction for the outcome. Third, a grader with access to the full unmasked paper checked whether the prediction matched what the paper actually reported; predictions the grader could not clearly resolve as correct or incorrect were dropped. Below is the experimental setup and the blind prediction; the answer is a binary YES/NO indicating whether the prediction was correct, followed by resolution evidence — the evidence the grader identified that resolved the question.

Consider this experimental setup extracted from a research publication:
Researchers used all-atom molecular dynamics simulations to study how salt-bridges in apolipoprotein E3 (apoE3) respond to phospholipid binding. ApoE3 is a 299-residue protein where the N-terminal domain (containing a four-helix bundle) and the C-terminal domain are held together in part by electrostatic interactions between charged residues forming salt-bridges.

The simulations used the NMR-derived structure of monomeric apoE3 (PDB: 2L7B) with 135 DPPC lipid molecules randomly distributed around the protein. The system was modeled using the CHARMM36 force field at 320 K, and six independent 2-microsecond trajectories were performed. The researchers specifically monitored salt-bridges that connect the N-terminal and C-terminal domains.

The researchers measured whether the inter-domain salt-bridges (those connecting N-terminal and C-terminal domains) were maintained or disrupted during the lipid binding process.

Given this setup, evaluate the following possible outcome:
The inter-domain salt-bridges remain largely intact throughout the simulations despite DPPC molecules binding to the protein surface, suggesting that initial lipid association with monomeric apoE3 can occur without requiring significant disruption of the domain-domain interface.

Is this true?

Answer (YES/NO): NO